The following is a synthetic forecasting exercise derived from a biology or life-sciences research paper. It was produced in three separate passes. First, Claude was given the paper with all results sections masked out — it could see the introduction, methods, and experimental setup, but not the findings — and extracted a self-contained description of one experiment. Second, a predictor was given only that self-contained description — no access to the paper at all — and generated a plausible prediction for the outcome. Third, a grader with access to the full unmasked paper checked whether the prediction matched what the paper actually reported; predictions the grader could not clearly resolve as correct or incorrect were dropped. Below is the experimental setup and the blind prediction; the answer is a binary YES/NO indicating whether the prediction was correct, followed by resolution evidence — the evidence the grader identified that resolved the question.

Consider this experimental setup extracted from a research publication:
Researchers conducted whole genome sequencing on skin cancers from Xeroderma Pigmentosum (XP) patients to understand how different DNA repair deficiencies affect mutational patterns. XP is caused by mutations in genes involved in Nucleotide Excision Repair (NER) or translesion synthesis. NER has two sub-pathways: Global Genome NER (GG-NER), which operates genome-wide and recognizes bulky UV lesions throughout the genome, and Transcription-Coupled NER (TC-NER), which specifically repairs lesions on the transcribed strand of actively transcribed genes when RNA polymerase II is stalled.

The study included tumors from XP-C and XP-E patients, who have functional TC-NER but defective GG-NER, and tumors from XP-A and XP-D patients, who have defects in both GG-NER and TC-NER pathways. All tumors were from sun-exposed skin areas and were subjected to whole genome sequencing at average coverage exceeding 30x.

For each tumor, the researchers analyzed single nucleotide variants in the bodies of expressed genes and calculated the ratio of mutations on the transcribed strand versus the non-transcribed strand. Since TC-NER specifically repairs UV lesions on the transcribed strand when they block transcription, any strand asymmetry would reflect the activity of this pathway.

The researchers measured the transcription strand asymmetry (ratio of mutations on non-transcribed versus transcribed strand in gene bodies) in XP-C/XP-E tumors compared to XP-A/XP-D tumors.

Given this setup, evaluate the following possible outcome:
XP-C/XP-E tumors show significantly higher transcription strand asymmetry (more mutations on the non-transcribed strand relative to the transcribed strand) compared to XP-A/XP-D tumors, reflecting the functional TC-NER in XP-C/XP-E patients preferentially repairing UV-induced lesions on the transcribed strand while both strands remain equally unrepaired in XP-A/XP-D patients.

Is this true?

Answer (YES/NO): YES